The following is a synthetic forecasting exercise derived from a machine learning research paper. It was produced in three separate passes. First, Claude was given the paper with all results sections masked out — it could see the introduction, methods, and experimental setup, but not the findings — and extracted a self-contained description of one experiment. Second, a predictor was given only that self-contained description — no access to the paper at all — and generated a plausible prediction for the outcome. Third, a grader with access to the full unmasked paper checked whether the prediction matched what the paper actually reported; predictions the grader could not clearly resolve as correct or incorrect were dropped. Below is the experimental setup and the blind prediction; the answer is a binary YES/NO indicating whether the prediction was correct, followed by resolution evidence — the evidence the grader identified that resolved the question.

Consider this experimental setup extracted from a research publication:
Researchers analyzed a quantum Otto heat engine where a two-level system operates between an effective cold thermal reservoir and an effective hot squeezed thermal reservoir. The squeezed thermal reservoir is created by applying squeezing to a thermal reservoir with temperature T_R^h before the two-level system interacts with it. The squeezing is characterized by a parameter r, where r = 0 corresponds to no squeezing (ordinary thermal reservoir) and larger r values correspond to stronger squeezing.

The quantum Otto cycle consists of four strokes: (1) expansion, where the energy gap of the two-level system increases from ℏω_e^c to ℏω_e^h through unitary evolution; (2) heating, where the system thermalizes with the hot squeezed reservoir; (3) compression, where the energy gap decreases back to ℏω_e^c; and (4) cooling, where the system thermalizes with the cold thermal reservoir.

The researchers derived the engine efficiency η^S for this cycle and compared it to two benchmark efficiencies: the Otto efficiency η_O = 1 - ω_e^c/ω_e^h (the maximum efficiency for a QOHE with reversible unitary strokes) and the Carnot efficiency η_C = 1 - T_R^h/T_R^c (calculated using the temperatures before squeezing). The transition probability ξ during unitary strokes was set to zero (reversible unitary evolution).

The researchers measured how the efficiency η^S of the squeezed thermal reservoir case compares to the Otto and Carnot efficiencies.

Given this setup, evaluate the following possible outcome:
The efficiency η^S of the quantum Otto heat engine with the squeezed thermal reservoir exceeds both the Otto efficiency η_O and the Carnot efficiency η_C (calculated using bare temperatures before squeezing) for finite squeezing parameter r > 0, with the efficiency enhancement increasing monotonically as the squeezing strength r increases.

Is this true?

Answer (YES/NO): NO